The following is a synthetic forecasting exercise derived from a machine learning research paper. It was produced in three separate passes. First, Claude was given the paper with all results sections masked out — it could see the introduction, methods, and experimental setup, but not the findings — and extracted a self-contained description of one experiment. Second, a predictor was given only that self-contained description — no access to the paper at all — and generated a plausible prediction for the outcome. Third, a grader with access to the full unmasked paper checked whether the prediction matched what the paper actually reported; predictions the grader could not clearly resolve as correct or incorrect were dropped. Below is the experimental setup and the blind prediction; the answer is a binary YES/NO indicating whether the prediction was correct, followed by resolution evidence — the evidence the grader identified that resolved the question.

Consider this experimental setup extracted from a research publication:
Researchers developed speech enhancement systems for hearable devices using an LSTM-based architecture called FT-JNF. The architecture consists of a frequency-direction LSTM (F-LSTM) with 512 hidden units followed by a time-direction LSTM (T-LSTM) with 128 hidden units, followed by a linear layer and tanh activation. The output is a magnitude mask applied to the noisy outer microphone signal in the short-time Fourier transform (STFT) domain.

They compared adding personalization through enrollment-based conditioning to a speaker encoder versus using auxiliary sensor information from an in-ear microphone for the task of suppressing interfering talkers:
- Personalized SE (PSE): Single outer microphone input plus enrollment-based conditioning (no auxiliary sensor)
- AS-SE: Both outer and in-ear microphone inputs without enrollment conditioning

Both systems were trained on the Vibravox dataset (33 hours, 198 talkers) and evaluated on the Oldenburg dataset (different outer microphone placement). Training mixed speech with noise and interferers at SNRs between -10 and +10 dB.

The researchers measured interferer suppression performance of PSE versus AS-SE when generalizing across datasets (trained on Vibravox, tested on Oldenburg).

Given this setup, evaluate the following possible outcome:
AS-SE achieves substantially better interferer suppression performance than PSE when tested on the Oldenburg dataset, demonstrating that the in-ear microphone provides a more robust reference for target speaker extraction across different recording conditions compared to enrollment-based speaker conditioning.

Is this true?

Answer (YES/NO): NO